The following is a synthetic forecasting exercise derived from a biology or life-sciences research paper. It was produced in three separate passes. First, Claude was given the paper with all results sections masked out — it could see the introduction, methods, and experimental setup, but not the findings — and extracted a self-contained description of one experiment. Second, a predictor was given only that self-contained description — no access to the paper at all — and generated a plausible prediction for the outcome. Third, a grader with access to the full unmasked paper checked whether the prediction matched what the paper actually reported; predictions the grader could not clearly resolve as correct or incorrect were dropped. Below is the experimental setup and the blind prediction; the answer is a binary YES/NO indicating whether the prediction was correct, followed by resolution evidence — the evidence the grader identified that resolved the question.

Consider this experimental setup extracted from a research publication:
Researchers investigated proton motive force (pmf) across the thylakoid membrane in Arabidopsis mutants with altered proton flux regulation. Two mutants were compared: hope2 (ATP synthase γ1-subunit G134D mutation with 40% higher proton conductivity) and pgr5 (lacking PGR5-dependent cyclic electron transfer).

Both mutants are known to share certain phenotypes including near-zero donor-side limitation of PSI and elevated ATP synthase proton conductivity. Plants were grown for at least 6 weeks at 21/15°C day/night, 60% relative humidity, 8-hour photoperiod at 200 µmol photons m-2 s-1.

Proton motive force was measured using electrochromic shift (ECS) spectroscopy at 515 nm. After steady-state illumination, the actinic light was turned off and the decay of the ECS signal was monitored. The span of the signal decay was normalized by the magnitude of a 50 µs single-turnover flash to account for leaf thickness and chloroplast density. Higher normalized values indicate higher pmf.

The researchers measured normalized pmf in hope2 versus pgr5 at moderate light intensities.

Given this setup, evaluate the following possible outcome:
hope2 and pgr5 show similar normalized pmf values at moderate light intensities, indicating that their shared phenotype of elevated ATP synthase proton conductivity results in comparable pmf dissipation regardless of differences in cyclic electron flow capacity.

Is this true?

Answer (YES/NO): NO